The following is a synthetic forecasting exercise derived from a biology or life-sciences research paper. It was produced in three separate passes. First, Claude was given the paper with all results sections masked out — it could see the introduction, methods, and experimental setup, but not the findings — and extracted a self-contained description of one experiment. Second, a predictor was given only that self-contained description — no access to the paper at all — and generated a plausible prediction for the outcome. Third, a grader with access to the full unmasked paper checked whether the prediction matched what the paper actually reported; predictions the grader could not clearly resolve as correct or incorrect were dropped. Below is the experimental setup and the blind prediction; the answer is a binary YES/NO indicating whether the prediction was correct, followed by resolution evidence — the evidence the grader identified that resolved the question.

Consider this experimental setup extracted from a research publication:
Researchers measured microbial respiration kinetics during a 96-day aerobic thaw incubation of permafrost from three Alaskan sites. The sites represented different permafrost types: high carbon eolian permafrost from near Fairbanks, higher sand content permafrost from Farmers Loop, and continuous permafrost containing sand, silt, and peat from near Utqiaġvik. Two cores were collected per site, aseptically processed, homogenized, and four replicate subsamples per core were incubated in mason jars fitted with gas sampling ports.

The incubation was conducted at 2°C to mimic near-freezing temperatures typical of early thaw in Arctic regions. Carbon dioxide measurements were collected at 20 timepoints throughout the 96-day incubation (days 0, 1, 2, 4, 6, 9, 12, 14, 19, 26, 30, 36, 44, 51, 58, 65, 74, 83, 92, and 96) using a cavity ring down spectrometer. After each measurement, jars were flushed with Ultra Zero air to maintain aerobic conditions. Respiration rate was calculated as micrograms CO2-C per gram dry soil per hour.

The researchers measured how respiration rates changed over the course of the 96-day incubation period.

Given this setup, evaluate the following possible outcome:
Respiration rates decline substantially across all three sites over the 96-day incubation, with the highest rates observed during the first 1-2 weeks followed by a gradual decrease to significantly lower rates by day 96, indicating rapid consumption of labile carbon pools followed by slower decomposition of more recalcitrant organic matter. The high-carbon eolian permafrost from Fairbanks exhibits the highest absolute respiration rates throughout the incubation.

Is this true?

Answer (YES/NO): NO